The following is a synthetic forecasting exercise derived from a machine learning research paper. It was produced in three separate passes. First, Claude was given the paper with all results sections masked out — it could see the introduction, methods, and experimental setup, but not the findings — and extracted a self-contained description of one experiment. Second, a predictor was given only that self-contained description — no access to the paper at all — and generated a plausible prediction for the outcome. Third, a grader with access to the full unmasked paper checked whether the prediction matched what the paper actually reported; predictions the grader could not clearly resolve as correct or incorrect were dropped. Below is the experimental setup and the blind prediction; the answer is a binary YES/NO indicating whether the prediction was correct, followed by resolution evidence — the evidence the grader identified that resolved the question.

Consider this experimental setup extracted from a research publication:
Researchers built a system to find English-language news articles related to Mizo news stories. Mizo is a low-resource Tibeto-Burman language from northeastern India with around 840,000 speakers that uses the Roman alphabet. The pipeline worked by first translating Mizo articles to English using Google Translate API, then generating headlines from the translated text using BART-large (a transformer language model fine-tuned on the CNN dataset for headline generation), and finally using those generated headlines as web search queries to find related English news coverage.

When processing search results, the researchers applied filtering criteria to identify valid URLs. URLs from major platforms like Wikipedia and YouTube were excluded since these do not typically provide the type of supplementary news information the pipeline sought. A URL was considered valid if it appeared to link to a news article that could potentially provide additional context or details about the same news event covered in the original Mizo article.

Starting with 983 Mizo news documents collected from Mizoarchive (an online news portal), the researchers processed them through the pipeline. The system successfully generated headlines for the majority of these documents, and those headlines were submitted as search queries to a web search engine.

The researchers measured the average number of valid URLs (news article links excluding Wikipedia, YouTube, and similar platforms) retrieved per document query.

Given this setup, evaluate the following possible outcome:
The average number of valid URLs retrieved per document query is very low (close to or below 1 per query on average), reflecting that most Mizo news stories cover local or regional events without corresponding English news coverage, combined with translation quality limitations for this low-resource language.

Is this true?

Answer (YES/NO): NO